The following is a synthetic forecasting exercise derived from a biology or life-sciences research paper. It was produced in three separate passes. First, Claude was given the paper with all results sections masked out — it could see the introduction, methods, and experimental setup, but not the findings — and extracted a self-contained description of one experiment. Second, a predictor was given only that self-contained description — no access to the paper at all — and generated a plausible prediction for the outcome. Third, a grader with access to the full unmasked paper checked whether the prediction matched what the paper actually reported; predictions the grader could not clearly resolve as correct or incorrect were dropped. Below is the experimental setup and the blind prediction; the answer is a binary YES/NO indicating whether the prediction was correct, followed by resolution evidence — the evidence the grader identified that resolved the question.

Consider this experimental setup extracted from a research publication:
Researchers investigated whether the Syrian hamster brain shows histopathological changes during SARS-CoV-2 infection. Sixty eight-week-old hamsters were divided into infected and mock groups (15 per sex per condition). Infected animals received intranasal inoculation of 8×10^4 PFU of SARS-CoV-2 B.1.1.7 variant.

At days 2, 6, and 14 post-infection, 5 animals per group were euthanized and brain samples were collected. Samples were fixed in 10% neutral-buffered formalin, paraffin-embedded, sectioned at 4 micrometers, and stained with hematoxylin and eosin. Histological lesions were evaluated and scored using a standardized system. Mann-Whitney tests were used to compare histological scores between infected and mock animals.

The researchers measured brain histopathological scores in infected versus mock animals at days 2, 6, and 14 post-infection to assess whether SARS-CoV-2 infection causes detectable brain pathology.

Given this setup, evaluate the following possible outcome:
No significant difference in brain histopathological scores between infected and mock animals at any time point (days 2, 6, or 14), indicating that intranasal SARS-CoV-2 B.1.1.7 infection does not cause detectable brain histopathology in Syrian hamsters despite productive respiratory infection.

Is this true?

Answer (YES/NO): YES